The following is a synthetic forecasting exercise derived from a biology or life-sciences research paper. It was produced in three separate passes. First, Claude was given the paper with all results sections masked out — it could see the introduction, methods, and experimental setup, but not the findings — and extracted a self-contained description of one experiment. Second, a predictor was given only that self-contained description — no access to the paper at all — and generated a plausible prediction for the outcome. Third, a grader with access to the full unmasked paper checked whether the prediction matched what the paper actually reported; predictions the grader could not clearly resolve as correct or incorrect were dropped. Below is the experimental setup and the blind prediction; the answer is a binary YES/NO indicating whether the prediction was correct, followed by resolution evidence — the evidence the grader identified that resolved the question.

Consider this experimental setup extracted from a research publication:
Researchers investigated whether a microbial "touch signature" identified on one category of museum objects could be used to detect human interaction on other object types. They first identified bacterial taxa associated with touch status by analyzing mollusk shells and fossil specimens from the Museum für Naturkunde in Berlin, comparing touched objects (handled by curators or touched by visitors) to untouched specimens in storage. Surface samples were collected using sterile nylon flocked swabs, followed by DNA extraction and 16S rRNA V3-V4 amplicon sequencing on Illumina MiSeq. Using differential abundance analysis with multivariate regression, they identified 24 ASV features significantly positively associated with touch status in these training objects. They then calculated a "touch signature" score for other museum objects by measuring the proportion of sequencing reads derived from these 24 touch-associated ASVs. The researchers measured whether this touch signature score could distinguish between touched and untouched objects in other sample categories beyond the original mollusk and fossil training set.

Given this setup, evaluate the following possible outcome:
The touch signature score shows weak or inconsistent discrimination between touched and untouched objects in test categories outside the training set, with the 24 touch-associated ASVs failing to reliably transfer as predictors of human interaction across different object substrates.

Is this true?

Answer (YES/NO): NO